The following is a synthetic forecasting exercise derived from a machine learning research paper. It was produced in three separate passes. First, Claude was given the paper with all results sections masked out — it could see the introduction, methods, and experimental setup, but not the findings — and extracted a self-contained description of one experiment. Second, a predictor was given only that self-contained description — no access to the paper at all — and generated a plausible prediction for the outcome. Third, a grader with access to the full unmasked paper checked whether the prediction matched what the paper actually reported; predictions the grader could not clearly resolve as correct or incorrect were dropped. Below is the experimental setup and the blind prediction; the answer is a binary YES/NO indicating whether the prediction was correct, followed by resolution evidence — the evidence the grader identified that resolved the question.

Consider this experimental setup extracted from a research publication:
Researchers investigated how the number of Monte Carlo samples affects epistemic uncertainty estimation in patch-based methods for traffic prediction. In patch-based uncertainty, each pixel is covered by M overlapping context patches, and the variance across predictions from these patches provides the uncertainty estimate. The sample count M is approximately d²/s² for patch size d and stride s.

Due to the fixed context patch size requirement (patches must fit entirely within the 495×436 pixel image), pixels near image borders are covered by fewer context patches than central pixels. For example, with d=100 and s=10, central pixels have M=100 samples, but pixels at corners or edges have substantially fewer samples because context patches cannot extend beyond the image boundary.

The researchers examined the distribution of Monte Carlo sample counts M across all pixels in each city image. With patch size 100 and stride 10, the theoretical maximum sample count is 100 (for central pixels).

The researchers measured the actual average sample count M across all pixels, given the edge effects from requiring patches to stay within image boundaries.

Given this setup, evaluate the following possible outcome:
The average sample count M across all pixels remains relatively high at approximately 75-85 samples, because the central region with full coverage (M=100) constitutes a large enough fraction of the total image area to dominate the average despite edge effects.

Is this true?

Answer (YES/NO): NO